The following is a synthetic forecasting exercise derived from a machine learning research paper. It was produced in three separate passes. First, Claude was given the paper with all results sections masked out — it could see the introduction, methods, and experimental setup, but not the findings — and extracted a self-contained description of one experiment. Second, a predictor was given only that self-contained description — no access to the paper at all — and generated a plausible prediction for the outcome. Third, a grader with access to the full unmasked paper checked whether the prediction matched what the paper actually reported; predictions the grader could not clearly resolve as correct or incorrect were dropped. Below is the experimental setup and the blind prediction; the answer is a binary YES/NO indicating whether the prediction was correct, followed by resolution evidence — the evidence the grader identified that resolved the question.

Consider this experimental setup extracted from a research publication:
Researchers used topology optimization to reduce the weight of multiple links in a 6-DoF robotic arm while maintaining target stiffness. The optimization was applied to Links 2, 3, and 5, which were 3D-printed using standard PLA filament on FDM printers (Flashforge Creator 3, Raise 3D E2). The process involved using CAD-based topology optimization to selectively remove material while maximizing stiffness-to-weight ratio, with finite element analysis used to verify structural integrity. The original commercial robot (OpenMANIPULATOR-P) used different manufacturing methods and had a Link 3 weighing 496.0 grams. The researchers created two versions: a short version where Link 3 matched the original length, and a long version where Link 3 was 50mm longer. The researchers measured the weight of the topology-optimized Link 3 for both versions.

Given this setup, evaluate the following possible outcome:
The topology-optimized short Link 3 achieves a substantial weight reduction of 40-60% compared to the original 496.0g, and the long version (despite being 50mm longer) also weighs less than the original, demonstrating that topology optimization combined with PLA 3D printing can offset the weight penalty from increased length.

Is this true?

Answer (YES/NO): YES